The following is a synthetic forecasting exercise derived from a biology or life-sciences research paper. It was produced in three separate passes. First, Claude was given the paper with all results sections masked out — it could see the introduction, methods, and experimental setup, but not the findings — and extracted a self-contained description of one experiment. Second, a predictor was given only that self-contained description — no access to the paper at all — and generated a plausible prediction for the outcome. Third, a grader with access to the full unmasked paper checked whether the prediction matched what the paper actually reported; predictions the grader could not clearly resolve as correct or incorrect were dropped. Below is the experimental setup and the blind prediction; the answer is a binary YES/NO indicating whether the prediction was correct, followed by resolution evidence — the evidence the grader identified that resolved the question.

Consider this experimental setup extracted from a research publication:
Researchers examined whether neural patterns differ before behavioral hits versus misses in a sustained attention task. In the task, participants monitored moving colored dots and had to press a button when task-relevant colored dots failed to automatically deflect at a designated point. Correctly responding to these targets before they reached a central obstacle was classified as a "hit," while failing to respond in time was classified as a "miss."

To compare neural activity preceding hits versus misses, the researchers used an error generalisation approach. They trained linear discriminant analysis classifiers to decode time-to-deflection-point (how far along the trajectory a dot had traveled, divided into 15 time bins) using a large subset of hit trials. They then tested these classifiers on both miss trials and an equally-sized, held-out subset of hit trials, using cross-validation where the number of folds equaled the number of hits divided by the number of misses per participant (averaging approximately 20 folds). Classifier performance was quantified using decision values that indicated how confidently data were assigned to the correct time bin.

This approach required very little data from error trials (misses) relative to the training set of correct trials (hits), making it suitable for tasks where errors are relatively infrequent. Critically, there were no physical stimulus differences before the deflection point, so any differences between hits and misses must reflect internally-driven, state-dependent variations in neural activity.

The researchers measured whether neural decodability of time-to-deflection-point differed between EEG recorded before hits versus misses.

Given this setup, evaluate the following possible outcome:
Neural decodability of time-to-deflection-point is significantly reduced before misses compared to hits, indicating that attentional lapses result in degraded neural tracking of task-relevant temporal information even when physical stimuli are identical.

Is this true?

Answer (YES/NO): YES